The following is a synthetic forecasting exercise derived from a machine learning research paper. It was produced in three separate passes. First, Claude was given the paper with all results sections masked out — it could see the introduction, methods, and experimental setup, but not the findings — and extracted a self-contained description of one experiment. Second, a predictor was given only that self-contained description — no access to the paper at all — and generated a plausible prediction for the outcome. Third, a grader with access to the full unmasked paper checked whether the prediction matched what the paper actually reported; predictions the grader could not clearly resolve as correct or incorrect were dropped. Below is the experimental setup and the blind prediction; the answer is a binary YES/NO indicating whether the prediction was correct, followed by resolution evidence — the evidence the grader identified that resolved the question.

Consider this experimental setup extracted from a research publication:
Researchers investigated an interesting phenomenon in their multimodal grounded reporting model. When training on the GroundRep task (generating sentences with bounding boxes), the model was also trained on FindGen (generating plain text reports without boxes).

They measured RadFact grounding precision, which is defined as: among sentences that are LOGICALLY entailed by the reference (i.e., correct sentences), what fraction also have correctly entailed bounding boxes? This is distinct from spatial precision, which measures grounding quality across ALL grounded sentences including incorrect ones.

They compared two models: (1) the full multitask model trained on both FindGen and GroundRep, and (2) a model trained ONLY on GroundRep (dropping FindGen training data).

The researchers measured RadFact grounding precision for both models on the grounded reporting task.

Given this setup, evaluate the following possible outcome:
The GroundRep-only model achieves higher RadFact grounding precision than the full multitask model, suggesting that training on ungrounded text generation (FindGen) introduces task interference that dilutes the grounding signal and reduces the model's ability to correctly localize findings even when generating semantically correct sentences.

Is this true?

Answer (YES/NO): YES